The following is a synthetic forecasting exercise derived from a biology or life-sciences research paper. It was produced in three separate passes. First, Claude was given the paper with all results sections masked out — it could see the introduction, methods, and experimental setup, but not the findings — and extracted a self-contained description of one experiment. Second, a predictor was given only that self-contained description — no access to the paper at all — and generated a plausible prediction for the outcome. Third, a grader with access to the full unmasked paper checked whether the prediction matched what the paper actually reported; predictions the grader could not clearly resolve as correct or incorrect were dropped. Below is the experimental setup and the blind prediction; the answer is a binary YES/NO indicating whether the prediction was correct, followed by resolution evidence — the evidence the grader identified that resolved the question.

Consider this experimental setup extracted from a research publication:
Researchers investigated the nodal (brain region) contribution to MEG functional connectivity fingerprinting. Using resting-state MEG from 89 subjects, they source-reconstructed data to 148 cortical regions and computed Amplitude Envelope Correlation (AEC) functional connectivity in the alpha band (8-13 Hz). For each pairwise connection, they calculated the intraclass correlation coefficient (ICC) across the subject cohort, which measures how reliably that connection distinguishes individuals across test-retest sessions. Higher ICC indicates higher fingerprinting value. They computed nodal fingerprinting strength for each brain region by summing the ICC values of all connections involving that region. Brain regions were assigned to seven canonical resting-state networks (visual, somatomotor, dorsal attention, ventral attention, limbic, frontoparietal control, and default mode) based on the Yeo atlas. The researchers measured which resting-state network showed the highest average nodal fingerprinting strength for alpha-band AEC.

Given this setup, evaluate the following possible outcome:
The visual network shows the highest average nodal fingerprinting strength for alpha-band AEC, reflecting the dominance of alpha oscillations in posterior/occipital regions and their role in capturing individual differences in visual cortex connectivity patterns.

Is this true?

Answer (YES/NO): NO